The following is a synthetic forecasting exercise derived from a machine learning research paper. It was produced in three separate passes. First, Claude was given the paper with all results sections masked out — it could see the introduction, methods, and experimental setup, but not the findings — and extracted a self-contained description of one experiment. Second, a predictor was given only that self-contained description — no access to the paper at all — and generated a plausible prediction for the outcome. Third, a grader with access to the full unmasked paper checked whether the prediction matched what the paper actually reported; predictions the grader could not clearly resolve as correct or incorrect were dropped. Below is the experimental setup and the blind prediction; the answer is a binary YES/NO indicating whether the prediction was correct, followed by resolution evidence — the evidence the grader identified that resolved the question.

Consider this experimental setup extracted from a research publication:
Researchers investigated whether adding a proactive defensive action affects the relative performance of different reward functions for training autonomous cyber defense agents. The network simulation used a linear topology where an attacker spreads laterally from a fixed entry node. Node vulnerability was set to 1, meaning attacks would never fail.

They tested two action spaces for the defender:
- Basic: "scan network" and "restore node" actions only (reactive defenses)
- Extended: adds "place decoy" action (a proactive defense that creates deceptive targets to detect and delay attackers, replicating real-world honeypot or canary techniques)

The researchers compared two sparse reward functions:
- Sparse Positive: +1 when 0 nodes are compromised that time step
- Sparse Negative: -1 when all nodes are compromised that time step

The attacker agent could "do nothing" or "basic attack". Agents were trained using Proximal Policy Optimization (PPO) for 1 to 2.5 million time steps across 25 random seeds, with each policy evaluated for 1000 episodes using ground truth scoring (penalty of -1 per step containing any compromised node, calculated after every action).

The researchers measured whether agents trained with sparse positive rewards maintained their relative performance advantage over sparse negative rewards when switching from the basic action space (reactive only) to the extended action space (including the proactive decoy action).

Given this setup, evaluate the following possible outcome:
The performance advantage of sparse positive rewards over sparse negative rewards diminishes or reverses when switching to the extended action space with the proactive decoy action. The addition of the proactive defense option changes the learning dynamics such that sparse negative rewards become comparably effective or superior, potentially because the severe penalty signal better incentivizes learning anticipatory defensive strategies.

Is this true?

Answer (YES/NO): NO